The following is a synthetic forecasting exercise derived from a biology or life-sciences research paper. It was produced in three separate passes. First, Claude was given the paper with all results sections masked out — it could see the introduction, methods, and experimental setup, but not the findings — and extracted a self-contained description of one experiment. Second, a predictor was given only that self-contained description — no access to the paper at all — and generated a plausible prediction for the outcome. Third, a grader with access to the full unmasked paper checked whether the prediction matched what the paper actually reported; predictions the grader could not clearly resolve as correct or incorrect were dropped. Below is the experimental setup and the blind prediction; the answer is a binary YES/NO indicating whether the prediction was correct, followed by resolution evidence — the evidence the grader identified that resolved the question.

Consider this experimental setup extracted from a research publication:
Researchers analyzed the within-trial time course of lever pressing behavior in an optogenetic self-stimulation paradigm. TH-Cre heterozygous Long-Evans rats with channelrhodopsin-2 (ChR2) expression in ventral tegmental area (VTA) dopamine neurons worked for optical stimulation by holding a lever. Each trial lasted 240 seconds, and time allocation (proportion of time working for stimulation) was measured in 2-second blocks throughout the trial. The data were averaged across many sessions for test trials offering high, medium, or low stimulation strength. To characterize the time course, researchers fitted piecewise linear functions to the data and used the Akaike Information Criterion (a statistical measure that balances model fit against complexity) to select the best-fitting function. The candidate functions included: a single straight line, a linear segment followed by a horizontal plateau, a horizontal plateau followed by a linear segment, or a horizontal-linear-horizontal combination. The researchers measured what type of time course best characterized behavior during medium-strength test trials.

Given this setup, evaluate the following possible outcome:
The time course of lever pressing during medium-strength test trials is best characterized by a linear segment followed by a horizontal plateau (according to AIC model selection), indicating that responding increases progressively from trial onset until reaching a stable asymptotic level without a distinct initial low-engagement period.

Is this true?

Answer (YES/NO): NO